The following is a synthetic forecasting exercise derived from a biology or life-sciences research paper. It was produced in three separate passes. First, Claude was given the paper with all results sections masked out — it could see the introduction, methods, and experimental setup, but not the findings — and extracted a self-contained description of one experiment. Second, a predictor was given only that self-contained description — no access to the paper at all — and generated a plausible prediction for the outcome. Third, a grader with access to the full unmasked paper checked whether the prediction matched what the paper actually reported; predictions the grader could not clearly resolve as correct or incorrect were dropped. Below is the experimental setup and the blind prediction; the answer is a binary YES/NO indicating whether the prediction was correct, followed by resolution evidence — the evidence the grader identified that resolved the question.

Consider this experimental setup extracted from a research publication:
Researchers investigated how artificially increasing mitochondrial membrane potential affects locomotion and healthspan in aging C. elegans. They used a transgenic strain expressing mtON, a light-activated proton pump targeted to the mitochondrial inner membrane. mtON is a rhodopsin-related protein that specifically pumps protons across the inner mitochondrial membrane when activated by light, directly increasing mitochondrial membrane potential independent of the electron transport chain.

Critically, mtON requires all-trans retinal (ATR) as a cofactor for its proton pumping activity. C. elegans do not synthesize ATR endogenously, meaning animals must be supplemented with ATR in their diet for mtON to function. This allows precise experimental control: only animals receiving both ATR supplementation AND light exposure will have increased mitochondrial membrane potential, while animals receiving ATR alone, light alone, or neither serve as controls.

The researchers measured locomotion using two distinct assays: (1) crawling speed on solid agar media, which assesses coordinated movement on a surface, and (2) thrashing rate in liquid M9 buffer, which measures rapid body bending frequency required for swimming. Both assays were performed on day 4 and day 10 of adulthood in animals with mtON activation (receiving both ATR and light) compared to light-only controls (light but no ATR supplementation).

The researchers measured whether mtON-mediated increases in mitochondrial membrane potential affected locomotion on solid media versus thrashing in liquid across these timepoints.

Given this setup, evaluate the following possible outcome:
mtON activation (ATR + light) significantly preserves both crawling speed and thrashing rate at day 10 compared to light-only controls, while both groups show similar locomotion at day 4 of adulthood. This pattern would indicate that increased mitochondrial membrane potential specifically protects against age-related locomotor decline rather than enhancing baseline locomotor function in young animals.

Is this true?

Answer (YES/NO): NO